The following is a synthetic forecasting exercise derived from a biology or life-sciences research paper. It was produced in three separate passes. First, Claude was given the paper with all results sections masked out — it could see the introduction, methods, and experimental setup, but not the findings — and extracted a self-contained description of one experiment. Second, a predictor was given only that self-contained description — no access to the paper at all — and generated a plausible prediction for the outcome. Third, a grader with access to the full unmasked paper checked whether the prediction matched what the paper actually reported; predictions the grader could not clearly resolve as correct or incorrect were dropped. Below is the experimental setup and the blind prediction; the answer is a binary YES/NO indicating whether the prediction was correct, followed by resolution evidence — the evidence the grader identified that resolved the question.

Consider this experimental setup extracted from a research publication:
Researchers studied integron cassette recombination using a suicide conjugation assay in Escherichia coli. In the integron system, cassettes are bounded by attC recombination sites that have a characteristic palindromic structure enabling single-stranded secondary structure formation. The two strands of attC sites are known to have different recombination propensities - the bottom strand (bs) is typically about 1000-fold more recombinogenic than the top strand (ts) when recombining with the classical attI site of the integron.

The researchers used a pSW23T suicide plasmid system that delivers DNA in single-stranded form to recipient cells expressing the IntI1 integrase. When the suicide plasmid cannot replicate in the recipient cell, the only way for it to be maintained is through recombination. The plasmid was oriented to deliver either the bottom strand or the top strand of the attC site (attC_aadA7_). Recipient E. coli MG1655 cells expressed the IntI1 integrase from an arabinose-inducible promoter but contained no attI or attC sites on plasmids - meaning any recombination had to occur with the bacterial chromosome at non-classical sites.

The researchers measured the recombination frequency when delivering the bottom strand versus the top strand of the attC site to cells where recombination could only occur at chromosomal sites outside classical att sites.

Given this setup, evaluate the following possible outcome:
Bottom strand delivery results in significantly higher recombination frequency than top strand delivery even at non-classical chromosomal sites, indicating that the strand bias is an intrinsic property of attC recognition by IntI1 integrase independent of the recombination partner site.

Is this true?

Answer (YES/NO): YES